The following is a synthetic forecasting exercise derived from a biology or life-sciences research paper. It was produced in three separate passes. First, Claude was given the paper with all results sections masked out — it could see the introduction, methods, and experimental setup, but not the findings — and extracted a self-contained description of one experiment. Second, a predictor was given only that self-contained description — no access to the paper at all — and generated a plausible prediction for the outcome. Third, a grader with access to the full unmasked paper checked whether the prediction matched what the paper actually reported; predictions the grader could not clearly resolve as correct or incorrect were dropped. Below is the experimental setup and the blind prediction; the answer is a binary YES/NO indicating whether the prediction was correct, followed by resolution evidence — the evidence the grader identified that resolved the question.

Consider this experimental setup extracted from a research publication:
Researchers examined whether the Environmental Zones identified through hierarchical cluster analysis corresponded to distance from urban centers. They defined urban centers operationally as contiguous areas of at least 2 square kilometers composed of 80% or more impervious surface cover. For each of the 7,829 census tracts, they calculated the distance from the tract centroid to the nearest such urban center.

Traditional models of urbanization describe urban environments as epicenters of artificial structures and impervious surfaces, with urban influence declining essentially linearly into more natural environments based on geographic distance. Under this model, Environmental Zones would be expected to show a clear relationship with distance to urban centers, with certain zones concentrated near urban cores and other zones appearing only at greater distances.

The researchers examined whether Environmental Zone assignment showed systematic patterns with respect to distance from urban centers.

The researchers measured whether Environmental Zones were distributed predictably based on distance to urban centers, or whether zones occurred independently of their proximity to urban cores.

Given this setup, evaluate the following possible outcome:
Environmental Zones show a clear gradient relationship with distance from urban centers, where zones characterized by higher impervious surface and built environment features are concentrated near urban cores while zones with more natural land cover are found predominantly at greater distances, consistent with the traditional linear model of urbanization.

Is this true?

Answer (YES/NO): NO